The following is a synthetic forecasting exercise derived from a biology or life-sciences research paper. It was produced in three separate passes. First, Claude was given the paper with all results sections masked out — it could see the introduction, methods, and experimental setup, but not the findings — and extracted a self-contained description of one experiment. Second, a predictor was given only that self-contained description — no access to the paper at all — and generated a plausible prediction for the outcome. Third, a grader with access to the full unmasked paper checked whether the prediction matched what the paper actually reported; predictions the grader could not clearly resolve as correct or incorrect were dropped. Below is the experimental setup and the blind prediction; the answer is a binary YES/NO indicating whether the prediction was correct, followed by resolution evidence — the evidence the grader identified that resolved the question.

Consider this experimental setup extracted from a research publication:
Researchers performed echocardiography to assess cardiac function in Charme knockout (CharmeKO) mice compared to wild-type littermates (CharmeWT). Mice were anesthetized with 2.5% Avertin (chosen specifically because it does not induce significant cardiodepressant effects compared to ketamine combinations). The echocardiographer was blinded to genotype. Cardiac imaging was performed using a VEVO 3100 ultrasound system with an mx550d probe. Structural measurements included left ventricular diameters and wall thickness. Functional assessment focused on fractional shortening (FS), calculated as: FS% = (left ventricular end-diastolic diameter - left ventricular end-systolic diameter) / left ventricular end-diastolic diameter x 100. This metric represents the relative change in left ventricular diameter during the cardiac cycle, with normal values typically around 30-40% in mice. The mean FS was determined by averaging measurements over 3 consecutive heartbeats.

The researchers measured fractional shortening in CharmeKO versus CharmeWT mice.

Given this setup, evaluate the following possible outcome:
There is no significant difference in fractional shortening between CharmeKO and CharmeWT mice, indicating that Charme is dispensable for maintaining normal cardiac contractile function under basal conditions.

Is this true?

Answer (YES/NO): NO